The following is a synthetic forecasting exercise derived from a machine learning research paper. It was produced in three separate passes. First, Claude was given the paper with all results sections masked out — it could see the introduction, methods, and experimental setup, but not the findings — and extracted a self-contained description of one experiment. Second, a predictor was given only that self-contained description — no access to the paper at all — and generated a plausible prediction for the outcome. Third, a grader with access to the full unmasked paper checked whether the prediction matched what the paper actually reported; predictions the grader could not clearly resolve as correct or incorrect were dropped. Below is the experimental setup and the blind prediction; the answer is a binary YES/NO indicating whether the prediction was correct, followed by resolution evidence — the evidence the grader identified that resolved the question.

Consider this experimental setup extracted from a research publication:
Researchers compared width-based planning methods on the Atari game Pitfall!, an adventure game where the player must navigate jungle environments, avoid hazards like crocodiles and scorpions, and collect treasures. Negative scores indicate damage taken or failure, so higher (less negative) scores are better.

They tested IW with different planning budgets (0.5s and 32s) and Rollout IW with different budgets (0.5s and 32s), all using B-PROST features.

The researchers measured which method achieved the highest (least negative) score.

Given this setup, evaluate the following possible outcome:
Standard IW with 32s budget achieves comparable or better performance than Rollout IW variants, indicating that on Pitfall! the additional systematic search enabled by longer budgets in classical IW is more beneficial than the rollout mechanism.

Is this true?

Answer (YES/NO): NO